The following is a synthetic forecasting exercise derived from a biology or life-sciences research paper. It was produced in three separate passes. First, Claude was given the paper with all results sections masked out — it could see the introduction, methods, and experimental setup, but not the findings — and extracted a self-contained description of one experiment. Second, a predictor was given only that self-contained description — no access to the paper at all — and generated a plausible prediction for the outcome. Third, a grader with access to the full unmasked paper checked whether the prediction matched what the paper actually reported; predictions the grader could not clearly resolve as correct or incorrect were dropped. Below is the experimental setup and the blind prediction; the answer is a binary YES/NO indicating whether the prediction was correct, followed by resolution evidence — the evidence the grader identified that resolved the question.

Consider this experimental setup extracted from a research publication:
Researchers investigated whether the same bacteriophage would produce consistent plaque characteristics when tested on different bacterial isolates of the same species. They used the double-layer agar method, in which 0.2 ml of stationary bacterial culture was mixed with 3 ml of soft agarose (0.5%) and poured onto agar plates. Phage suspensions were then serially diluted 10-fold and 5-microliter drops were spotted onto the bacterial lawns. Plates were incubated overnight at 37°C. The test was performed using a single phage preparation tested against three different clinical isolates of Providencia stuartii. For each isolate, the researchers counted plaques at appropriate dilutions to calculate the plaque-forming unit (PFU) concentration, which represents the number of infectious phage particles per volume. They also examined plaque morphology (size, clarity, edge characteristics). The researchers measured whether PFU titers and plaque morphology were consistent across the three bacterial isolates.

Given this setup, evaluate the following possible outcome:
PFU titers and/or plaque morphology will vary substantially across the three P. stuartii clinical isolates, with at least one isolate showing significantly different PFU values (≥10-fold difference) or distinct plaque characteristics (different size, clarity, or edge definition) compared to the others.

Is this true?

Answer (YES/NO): YES